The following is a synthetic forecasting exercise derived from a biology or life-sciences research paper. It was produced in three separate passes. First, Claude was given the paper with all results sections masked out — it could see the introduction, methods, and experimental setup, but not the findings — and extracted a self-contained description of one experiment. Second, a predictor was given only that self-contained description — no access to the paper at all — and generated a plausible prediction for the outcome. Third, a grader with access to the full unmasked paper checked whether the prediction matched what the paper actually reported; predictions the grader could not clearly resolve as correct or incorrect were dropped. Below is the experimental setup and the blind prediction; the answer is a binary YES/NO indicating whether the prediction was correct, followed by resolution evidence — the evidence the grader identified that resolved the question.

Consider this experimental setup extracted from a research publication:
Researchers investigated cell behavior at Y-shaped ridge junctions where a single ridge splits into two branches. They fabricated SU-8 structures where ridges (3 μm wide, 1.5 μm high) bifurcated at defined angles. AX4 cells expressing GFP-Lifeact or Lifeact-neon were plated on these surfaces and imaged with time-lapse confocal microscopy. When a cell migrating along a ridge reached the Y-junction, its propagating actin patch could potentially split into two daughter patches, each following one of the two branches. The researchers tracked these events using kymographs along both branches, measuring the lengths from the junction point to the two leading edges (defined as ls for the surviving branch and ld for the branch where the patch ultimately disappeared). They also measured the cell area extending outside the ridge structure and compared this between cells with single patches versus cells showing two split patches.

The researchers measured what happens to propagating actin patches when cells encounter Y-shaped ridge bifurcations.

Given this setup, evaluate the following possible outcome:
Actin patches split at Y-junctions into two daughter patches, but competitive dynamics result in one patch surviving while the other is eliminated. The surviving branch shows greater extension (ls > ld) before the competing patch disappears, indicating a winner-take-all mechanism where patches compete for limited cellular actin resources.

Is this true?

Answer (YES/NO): YES